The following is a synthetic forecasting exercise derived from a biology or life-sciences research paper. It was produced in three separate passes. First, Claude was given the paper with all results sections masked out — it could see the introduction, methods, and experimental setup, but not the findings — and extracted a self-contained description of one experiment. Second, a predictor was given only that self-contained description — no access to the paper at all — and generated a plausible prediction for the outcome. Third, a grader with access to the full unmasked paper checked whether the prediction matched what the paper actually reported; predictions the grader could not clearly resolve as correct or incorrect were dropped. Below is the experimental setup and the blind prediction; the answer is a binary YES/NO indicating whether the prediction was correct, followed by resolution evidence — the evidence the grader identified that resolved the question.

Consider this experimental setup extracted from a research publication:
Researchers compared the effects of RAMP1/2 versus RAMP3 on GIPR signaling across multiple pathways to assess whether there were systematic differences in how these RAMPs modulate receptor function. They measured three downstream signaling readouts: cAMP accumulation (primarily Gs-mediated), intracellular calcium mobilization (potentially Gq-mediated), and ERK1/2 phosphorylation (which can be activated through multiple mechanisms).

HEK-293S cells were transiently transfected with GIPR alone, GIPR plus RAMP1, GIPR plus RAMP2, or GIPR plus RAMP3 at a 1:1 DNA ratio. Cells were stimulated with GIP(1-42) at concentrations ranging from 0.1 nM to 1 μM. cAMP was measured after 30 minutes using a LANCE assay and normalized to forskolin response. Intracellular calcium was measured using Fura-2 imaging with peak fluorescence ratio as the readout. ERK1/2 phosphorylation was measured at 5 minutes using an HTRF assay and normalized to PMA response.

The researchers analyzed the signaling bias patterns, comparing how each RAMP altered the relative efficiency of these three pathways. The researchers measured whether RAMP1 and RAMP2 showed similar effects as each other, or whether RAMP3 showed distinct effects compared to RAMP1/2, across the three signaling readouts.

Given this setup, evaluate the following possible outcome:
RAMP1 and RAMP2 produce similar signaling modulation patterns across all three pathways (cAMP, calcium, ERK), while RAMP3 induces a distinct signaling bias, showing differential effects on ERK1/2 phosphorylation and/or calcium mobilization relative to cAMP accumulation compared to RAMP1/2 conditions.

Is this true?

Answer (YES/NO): YES